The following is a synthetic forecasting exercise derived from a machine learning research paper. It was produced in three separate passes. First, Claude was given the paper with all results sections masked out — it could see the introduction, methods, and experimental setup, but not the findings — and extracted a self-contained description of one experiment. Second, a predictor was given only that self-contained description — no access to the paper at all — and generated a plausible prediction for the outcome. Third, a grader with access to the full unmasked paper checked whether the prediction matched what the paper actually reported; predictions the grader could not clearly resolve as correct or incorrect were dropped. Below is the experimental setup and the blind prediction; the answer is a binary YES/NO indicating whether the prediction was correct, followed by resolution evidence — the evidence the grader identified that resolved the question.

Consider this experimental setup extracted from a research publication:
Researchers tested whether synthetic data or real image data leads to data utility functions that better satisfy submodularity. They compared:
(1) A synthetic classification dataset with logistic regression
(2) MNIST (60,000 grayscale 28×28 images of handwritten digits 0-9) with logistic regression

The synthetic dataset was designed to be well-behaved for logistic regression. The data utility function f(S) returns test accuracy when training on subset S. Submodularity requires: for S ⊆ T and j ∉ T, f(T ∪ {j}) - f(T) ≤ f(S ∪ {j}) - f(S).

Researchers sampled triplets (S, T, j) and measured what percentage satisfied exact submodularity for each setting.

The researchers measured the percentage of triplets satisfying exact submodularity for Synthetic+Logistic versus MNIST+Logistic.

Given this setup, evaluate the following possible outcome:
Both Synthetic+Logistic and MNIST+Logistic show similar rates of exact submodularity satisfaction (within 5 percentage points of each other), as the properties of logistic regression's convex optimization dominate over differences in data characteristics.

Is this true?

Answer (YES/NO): NO